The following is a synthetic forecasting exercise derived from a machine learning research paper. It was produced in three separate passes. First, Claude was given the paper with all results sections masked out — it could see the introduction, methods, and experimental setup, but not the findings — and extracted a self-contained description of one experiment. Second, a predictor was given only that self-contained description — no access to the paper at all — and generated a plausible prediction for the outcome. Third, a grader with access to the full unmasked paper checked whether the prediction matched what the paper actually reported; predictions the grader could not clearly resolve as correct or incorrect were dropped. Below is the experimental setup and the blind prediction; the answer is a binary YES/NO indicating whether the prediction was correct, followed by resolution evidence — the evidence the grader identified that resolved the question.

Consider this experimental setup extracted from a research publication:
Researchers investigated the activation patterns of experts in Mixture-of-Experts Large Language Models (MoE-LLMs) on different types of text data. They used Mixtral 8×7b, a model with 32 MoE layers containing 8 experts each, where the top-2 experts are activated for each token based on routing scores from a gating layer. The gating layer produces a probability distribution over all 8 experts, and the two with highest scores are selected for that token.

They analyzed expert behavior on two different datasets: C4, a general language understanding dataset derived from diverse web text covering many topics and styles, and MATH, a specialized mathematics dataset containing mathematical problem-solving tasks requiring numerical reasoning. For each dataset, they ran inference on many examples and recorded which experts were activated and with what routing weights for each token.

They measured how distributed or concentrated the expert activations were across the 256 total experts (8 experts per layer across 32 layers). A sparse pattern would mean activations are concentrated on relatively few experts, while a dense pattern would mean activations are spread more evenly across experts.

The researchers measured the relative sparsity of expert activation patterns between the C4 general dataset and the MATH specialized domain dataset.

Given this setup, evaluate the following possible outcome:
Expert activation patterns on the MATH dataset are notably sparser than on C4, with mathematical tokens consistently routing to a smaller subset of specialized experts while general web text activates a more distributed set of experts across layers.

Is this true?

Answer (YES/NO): YES